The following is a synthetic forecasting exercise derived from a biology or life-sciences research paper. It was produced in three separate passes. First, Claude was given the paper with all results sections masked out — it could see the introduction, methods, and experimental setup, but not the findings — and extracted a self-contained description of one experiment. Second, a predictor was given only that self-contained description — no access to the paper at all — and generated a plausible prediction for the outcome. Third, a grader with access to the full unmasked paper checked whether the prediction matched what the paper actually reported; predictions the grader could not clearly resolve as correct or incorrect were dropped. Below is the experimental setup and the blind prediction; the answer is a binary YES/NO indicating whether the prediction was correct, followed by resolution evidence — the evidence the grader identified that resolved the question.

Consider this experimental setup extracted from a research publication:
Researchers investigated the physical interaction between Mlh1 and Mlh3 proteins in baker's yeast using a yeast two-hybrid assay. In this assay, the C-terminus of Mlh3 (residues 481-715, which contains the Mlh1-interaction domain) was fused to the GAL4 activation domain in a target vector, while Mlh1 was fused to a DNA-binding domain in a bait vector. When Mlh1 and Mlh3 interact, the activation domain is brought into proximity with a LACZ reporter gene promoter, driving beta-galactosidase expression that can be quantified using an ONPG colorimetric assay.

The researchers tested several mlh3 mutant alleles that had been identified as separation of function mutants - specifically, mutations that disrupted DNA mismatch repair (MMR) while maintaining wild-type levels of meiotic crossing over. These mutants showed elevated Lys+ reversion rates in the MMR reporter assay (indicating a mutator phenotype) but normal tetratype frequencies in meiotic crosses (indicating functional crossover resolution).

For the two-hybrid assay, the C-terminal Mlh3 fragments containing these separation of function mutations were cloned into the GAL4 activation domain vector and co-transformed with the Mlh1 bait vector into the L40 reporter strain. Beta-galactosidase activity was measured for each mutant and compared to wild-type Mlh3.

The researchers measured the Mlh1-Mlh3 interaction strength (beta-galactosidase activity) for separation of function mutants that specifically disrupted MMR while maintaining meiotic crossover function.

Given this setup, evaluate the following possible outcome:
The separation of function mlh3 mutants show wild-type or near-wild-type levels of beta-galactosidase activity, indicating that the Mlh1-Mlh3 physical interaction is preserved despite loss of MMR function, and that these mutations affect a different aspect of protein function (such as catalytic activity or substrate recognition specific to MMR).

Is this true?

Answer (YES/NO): NO